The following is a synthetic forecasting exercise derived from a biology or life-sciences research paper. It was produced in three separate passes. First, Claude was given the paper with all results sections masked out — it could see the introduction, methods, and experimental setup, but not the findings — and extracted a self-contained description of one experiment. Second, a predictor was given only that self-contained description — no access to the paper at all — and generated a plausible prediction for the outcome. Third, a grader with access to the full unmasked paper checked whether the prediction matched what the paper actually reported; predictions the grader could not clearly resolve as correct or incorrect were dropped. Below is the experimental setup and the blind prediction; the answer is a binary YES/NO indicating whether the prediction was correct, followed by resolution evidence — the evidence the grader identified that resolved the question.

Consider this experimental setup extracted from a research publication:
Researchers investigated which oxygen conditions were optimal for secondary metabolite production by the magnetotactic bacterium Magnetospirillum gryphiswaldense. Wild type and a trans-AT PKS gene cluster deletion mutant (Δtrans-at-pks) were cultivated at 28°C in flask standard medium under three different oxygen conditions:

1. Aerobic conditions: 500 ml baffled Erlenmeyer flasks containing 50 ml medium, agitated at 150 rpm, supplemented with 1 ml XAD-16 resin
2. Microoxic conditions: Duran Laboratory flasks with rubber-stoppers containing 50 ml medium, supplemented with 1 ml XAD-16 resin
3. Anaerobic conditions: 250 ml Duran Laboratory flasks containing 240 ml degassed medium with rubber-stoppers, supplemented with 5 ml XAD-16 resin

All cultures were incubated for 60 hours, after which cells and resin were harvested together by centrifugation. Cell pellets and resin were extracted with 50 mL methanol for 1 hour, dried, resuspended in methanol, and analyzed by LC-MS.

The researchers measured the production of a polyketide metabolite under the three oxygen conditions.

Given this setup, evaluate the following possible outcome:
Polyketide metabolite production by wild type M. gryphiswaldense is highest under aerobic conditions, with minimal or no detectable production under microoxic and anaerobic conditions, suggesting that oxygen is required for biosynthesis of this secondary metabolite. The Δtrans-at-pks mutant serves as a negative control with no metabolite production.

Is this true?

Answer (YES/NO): YES